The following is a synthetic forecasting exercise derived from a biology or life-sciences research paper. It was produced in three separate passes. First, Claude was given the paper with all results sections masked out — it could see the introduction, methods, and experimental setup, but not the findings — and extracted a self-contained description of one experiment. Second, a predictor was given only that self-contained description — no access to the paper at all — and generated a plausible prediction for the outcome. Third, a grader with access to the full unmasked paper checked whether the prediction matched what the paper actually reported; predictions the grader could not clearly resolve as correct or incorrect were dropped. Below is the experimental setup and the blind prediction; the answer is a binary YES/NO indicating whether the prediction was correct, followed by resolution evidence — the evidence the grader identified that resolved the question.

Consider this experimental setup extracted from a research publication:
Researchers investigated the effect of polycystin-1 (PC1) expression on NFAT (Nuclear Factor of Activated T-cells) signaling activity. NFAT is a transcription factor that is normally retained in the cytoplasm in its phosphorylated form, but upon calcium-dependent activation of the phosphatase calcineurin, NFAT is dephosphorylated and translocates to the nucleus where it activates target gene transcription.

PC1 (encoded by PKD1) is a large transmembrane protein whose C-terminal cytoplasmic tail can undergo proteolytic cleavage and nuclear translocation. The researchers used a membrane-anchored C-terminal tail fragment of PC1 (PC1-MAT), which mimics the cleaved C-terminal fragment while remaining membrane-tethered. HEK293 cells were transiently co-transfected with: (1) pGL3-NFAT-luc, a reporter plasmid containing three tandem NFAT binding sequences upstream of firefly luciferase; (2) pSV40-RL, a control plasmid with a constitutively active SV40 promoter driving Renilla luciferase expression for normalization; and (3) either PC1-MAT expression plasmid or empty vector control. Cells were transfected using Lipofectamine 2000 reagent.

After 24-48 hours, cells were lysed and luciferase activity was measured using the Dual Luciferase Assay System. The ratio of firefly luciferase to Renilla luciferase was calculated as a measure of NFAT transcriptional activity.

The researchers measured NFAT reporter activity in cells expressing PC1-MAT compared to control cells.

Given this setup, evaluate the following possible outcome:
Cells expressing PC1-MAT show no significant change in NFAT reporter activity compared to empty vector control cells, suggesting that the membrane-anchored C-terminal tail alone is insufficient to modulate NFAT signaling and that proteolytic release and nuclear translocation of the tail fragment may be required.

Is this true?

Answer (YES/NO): NO